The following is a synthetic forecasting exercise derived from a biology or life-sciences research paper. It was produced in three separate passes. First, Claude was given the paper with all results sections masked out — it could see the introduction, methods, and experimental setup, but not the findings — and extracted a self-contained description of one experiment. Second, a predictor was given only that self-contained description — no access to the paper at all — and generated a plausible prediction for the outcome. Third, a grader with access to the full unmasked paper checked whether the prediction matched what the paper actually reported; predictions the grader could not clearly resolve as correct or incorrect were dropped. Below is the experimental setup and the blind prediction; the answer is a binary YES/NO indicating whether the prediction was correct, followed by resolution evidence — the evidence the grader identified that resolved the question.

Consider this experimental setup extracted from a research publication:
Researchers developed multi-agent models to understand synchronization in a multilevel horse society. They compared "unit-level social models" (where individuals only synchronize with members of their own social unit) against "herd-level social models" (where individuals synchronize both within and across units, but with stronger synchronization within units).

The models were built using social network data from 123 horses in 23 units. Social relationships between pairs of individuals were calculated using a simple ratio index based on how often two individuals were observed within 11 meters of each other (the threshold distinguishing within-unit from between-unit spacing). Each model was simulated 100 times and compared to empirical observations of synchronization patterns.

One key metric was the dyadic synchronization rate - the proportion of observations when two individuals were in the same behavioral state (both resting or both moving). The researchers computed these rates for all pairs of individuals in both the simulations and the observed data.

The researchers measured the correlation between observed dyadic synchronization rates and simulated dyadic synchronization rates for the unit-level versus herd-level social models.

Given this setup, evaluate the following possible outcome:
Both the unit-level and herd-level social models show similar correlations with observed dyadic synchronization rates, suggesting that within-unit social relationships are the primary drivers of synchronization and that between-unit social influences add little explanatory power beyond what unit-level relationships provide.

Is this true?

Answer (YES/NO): NO